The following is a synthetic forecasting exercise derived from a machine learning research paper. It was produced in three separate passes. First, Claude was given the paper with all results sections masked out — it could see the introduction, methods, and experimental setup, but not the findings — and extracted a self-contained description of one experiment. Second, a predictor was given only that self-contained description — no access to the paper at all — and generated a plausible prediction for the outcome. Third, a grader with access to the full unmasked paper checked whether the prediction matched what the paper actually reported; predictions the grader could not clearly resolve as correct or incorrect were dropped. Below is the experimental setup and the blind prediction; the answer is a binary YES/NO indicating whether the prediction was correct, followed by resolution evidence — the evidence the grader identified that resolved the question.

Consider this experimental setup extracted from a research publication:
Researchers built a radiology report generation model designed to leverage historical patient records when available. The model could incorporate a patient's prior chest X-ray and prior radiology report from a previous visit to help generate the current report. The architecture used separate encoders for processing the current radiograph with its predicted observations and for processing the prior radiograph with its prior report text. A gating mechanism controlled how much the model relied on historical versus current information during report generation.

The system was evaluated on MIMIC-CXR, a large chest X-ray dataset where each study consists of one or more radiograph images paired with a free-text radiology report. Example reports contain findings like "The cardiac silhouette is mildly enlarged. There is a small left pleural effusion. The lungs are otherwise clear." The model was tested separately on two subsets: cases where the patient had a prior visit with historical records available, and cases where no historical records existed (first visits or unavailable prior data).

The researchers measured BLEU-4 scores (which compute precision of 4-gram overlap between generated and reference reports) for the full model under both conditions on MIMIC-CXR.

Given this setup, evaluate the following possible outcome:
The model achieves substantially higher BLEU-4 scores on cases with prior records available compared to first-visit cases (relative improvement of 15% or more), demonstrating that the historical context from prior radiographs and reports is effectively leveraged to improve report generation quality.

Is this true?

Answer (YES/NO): NO